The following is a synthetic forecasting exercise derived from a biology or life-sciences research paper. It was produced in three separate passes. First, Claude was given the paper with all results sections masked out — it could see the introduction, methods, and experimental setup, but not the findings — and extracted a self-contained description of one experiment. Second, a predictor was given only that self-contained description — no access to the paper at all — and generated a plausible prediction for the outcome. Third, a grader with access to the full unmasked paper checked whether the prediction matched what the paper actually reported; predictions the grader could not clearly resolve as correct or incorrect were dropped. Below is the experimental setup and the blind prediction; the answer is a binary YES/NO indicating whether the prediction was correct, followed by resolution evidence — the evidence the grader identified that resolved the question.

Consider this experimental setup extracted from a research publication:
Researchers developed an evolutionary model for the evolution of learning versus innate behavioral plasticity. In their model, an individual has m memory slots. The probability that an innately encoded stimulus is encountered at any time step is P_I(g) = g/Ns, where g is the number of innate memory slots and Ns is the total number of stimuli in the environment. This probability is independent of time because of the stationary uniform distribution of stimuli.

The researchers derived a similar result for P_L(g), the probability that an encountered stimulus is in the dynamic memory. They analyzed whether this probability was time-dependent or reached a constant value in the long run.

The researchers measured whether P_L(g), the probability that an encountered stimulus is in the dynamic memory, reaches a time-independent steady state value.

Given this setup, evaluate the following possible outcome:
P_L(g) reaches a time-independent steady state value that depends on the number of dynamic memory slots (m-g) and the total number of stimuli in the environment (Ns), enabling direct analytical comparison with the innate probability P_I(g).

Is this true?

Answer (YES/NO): YES